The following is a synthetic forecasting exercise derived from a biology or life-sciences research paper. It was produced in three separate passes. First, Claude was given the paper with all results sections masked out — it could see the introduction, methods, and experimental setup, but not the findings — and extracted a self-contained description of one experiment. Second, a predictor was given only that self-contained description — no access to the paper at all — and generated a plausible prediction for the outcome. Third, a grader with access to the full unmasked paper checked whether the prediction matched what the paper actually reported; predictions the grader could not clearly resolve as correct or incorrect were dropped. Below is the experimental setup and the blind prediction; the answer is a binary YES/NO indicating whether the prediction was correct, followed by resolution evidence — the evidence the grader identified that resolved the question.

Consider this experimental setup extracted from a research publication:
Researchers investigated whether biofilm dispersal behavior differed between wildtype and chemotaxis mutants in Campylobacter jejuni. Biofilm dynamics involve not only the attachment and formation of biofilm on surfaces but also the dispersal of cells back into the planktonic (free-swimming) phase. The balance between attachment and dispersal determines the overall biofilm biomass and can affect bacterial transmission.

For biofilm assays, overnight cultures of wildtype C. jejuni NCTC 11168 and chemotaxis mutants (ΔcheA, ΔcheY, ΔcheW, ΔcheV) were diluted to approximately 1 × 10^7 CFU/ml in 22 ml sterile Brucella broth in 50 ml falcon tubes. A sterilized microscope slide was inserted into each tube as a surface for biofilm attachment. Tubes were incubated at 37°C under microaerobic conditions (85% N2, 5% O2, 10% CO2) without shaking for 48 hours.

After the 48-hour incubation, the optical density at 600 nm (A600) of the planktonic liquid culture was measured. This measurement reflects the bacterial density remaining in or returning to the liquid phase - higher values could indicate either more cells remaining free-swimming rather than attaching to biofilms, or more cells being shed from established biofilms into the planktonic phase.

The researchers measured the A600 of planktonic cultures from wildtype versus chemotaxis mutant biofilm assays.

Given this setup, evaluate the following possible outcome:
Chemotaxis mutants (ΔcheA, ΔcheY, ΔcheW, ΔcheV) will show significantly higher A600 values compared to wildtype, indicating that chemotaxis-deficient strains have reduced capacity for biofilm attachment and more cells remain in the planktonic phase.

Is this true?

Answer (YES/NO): NO